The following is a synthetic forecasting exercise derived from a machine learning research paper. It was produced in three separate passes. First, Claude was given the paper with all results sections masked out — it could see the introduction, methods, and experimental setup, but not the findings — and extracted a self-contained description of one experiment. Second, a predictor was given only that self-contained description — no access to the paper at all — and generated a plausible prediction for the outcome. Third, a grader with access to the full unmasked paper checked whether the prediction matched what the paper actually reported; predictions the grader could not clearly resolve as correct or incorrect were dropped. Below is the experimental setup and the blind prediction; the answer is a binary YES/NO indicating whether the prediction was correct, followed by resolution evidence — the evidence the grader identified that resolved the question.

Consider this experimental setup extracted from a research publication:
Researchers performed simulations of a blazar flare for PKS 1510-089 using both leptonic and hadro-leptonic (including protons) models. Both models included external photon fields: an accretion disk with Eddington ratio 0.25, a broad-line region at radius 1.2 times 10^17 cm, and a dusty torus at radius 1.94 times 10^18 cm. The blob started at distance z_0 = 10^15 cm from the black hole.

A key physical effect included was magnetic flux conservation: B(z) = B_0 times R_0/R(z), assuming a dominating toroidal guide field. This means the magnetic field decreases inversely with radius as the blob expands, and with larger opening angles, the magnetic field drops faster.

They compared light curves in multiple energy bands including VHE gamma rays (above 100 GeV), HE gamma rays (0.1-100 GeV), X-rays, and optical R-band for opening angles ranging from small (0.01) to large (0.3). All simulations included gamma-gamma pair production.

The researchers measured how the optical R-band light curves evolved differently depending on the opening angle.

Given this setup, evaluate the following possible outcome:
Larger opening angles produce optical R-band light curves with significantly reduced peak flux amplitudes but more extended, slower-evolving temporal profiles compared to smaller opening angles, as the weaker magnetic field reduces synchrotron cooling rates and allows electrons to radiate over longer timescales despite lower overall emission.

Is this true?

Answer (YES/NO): NO